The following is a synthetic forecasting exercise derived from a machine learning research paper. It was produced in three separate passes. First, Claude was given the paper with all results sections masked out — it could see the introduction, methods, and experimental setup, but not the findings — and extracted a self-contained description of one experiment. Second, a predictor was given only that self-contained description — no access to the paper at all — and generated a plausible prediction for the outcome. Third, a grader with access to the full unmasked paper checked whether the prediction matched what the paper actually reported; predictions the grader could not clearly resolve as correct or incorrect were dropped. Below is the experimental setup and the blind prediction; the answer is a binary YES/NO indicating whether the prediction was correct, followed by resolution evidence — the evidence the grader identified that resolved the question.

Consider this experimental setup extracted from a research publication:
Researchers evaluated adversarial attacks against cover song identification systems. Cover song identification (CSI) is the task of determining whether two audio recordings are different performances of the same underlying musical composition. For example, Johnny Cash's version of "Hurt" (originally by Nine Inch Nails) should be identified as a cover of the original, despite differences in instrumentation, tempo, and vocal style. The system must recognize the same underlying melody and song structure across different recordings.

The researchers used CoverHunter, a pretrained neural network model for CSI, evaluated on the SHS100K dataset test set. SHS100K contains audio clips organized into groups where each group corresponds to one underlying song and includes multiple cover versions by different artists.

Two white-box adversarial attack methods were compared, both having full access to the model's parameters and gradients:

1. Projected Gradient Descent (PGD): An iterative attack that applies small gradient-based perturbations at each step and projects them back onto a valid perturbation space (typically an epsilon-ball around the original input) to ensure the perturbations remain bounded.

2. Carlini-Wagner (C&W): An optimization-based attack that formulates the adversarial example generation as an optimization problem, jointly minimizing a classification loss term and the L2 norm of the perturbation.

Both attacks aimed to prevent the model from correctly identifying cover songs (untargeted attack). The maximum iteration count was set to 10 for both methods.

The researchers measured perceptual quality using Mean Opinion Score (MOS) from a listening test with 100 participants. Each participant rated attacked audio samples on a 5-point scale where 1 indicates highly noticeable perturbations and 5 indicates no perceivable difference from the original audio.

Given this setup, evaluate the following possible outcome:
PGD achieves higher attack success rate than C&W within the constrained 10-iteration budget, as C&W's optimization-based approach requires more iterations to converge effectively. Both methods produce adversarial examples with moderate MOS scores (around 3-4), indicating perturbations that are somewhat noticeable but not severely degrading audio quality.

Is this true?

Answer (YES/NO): NO